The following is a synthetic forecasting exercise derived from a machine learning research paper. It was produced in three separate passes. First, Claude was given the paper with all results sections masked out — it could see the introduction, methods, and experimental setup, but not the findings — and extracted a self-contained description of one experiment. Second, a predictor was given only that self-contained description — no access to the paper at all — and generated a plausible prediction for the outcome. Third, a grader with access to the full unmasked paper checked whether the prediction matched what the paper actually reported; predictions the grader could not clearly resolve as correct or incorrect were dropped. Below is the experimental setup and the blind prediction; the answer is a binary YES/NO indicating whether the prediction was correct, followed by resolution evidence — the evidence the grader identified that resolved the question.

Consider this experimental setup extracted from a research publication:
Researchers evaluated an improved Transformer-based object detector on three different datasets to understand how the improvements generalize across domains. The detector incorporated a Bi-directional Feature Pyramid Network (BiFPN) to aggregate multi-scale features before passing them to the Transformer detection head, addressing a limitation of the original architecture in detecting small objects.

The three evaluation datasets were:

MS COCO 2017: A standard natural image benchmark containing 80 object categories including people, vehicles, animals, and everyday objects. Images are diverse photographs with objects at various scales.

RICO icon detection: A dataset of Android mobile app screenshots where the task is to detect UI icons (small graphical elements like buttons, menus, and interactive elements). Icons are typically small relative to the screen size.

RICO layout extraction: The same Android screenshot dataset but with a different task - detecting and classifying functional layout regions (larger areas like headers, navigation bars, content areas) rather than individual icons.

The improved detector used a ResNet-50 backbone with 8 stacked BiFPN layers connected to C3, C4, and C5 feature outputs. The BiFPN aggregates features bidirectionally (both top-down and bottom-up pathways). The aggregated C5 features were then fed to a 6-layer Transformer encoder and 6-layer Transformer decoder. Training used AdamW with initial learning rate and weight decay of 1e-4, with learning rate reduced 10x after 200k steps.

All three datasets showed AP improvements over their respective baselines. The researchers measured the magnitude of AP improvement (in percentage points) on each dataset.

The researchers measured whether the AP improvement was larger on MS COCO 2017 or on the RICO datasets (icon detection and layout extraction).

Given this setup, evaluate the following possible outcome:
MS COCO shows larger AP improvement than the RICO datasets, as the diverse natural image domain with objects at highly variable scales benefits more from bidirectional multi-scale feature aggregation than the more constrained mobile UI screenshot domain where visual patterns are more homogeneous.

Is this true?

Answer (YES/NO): NO